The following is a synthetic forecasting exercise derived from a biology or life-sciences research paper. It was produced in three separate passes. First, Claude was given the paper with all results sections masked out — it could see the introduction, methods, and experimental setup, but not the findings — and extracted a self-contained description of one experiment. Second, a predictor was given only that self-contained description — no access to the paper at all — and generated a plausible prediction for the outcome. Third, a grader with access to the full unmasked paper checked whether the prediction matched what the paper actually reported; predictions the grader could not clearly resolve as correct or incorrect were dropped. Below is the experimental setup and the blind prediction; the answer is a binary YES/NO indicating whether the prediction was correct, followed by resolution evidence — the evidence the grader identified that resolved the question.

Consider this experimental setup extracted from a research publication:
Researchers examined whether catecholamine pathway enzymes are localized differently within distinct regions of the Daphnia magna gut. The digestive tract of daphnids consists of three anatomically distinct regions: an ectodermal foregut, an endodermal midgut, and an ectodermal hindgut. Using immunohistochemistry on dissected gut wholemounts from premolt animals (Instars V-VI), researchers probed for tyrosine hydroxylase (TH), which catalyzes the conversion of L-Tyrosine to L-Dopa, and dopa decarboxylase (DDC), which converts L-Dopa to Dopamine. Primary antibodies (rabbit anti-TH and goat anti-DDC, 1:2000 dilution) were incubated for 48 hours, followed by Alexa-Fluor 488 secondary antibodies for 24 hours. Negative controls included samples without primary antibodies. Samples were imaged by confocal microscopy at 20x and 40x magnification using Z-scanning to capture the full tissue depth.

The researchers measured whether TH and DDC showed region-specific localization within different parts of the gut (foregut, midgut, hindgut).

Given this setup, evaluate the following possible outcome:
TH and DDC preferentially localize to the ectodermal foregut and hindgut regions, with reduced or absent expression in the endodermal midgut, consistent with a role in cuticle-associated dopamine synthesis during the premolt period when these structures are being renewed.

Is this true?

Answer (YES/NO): NO